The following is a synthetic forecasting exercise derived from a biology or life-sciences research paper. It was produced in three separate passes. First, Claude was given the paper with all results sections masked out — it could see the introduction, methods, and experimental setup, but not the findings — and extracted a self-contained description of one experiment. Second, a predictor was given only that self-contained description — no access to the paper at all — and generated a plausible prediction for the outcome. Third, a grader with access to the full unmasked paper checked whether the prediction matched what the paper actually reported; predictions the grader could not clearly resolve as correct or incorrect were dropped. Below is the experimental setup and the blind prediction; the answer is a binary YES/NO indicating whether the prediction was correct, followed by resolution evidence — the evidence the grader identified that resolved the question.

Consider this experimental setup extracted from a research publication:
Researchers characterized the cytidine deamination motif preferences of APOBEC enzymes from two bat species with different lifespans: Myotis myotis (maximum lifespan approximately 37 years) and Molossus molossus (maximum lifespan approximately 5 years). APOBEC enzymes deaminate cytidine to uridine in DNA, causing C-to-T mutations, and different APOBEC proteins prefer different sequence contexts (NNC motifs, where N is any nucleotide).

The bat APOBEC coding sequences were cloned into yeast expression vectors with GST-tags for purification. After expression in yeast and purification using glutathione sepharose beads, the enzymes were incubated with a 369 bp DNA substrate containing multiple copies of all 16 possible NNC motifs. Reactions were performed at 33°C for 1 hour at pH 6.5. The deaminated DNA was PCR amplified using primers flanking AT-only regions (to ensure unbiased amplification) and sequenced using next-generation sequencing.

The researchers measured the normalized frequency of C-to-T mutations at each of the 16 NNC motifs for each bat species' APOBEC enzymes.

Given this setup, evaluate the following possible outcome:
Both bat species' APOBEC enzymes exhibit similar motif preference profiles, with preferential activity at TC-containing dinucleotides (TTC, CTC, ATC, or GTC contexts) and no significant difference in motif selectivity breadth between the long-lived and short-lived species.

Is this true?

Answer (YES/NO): NO